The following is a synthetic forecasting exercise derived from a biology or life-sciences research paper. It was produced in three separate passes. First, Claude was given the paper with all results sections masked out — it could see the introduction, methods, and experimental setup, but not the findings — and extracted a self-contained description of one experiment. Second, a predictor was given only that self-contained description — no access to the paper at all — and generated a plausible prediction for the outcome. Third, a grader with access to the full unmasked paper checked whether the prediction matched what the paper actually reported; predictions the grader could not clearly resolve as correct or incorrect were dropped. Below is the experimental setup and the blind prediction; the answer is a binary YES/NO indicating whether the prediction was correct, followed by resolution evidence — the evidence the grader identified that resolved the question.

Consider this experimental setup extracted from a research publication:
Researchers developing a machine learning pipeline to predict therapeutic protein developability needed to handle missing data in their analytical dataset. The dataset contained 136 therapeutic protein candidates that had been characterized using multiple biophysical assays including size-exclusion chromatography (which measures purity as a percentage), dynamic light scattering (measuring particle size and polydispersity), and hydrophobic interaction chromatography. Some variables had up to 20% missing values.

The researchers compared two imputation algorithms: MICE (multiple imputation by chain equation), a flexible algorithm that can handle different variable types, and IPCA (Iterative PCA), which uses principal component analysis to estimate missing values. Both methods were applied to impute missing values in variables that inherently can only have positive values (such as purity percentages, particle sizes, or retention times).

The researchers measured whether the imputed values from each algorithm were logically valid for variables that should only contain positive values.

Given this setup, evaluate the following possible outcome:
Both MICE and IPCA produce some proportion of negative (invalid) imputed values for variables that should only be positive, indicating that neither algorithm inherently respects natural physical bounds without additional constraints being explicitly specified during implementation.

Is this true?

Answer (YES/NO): NO